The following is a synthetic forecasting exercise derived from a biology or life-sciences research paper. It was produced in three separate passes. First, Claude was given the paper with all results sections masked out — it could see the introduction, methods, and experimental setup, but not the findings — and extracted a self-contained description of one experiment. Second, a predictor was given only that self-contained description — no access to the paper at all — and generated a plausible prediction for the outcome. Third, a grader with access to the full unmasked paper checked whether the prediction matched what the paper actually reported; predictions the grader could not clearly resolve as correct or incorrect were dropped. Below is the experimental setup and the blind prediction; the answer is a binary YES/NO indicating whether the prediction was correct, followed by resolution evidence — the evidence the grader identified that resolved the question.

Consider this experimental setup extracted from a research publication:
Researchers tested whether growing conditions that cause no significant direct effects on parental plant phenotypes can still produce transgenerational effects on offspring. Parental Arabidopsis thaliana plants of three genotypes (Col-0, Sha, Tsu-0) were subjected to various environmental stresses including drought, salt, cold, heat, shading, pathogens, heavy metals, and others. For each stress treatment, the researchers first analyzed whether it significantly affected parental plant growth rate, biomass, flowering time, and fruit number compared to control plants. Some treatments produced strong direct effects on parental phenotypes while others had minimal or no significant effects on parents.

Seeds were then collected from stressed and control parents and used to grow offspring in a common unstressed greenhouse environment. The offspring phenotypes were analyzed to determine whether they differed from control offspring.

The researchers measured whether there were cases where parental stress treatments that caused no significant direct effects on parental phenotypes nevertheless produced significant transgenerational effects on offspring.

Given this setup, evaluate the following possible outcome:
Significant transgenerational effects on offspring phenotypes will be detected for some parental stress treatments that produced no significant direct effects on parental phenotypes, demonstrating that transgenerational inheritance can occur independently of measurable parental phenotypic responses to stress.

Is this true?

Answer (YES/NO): YES